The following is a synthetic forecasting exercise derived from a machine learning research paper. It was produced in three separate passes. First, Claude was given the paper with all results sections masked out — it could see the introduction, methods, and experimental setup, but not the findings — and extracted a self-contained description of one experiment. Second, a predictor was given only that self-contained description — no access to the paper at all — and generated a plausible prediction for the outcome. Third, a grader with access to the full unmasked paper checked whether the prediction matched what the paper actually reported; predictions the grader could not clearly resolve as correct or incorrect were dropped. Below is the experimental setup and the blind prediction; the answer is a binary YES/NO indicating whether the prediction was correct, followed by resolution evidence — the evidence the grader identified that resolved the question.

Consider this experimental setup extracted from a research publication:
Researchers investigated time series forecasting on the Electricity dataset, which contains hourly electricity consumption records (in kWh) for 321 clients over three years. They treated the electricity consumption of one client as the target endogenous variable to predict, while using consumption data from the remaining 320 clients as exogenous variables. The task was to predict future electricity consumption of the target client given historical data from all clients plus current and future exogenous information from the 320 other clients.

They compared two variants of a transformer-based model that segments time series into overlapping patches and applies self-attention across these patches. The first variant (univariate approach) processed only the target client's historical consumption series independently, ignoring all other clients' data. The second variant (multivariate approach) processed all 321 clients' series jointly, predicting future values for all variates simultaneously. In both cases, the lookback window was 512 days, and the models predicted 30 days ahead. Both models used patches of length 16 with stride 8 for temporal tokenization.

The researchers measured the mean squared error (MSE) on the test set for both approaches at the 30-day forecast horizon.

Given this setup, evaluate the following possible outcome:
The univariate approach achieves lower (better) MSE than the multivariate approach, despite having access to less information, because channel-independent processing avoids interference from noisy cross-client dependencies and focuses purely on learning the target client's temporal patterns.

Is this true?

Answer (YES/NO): NO